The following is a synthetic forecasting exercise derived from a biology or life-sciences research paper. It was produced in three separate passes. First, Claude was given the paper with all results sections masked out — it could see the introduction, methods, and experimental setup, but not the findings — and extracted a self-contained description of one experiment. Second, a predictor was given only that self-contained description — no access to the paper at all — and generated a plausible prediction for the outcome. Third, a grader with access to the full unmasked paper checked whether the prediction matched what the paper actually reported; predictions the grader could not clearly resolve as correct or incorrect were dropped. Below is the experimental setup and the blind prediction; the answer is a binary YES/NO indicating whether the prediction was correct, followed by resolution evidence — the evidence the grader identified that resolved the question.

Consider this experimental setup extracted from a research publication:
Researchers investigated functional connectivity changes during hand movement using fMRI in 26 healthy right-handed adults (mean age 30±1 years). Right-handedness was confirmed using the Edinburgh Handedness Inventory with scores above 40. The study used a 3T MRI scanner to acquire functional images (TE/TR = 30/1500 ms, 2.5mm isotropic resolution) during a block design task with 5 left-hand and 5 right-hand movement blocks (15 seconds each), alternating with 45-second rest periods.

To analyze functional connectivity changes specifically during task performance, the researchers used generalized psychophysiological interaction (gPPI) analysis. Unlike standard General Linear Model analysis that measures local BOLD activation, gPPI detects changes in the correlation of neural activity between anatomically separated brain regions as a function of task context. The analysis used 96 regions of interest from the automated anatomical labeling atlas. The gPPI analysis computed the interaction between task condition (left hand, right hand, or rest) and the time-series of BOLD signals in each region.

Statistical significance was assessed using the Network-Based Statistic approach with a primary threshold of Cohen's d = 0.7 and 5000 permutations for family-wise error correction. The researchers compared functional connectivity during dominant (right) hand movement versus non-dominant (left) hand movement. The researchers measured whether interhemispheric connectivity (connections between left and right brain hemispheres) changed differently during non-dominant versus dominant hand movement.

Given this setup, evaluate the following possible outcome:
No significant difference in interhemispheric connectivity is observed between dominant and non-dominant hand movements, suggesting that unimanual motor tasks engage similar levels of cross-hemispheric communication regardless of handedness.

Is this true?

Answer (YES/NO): NO